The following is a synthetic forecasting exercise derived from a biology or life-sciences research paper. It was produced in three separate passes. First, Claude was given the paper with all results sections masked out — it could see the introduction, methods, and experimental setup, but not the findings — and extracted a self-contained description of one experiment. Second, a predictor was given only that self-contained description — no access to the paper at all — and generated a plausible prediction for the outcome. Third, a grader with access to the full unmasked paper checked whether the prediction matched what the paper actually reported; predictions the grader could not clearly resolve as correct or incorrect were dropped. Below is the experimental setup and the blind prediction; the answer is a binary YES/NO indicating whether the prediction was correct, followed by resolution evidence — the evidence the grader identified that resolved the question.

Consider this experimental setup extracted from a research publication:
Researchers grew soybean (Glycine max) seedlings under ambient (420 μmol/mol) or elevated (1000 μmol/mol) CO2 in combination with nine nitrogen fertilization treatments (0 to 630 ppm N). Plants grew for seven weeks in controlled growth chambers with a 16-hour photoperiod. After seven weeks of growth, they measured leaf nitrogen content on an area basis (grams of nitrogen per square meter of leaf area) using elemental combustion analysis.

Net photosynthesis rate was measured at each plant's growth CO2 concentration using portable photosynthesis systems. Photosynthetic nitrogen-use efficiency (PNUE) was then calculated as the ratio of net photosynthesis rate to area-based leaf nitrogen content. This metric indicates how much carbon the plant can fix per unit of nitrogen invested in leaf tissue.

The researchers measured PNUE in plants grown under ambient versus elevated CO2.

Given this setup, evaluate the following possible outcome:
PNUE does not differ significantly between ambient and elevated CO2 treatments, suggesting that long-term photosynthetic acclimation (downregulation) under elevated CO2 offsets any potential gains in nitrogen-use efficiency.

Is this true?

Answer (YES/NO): NO